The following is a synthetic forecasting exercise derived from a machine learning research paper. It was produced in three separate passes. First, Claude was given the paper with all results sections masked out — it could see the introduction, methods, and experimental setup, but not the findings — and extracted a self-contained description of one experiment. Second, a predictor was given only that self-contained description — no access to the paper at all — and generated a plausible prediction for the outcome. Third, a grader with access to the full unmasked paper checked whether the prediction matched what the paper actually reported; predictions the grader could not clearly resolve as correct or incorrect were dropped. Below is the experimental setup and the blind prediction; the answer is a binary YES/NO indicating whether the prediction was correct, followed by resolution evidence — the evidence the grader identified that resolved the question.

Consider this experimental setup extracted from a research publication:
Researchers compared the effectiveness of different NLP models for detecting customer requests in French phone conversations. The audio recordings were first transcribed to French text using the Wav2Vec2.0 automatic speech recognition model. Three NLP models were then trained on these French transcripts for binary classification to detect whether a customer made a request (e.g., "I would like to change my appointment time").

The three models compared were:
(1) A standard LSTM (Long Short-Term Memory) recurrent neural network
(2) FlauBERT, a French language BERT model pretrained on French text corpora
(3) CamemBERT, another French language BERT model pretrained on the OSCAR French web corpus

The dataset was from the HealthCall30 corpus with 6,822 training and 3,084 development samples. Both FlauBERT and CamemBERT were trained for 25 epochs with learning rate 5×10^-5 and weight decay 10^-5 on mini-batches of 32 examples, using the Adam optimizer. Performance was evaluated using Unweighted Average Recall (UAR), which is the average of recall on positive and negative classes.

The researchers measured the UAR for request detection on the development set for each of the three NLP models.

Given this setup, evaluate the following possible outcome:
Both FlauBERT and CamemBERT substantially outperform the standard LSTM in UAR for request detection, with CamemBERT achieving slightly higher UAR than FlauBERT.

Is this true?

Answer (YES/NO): YES